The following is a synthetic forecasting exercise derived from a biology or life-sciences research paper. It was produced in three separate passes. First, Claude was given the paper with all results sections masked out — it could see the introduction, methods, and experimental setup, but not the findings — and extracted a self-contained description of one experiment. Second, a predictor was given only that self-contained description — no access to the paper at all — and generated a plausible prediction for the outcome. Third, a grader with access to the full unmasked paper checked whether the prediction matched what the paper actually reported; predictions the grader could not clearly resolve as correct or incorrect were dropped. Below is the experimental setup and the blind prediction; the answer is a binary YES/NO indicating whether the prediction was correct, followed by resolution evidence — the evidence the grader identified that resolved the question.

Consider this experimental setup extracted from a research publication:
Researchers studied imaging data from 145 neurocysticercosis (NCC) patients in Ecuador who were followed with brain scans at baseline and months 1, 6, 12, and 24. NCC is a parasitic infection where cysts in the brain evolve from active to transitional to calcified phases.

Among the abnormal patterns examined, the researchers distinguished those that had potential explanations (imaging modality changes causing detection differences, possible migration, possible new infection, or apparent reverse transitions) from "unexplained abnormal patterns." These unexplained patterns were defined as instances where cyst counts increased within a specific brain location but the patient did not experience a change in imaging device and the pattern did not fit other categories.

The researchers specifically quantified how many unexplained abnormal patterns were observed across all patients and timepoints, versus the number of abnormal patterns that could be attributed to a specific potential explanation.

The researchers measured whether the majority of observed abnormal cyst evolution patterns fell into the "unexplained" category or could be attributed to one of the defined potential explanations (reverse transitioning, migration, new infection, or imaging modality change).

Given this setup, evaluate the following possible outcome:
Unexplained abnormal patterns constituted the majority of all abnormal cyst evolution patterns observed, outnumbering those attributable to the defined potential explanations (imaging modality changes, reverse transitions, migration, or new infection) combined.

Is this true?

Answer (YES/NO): NO